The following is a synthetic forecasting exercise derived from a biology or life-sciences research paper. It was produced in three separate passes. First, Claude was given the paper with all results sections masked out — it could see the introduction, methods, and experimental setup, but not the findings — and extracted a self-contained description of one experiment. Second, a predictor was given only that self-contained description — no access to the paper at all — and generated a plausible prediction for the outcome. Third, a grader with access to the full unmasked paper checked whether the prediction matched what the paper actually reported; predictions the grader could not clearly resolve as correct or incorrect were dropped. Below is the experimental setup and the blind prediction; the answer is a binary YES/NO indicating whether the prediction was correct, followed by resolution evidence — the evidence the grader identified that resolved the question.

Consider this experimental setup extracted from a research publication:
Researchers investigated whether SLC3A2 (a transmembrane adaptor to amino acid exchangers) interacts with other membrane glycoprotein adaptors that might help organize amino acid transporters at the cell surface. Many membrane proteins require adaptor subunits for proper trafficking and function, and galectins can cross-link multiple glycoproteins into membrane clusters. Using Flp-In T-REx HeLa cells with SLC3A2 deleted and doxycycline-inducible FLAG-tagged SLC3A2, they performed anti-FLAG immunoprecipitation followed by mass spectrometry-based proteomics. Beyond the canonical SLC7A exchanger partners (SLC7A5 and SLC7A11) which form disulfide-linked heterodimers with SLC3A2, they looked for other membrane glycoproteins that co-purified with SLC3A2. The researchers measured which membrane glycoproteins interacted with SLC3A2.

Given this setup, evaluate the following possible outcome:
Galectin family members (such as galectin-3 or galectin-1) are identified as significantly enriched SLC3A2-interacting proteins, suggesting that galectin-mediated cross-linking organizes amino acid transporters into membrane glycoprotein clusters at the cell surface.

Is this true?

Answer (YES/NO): NO